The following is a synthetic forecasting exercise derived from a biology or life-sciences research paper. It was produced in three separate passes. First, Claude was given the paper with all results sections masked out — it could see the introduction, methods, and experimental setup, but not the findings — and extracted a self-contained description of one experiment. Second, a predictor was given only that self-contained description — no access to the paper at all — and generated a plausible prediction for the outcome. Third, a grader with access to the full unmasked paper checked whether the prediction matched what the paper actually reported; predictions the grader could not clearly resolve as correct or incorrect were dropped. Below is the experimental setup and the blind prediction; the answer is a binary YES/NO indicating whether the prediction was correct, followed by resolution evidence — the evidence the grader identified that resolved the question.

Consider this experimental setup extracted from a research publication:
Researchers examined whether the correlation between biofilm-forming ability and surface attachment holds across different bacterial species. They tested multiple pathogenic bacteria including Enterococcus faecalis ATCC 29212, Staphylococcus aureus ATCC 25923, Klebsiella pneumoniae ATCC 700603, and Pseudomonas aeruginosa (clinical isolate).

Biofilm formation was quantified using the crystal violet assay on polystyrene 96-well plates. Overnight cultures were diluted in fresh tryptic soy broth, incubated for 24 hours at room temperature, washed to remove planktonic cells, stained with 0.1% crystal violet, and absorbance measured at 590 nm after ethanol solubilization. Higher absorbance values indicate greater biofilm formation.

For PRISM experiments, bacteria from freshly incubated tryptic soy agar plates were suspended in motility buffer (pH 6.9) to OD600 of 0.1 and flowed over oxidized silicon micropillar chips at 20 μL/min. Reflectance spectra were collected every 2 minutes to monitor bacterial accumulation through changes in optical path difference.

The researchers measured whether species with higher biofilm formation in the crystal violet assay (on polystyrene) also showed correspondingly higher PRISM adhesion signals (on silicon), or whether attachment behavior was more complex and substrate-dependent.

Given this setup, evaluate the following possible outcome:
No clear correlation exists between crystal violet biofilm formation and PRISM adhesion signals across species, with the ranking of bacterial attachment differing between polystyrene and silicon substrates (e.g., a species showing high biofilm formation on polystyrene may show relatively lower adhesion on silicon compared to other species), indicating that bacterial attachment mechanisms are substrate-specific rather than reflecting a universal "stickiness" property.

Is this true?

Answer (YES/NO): NO